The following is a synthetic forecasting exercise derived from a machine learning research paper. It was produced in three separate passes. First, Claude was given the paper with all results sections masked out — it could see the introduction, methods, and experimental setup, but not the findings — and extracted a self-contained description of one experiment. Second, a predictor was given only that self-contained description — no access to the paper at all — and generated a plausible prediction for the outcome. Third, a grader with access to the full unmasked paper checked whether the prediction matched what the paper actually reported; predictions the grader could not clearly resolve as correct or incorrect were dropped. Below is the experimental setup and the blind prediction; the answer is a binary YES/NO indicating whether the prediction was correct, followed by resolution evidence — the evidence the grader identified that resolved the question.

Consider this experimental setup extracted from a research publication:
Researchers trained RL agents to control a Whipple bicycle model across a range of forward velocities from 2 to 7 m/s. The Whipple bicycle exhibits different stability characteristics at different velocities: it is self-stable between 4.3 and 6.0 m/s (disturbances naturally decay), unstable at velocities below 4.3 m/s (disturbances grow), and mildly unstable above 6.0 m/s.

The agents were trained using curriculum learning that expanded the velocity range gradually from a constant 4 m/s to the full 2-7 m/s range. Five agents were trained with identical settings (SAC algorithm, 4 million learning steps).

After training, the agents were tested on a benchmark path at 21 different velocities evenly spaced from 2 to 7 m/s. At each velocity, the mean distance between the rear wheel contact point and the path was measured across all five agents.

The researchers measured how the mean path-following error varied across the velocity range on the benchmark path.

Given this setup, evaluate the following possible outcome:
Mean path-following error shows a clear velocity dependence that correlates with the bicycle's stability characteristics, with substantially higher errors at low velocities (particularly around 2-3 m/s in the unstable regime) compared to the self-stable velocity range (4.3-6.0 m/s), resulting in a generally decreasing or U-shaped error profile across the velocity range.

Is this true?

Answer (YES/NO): YES